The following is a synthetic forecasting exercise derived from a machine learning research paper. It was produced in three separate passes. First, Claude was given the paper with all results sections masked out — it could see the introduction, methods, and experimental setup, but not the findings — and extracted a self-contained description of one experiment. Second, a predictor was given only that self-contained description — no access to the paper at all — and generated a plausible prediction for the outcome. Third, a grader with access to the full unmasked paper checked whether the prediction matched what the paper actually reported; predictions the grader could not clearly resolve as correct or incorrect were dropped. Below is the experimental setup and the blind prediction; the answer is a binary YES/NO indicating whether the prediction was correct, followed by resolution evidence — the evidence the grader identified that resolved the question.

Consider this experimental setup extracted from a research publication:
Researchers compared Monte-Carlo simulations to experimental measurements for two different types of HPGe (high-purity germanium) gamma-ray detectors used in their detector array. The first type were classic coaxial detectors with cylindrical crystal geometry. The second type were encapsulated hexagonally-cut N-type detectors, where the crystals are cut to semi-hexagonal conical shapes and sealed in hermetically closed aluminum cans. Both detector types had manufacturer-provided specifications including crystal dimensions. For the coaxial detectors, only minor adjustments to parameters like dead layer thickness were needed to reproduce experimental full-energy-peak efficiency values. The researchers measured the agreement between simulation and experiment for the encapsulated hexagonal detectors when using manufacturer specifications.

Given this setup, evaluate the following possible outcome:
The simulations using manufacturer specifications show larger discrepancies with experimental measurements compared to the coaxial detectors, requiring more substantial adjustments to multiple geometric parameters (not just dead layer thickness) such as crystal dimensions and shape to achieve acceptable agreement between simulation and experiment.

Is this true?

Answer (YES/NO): NO